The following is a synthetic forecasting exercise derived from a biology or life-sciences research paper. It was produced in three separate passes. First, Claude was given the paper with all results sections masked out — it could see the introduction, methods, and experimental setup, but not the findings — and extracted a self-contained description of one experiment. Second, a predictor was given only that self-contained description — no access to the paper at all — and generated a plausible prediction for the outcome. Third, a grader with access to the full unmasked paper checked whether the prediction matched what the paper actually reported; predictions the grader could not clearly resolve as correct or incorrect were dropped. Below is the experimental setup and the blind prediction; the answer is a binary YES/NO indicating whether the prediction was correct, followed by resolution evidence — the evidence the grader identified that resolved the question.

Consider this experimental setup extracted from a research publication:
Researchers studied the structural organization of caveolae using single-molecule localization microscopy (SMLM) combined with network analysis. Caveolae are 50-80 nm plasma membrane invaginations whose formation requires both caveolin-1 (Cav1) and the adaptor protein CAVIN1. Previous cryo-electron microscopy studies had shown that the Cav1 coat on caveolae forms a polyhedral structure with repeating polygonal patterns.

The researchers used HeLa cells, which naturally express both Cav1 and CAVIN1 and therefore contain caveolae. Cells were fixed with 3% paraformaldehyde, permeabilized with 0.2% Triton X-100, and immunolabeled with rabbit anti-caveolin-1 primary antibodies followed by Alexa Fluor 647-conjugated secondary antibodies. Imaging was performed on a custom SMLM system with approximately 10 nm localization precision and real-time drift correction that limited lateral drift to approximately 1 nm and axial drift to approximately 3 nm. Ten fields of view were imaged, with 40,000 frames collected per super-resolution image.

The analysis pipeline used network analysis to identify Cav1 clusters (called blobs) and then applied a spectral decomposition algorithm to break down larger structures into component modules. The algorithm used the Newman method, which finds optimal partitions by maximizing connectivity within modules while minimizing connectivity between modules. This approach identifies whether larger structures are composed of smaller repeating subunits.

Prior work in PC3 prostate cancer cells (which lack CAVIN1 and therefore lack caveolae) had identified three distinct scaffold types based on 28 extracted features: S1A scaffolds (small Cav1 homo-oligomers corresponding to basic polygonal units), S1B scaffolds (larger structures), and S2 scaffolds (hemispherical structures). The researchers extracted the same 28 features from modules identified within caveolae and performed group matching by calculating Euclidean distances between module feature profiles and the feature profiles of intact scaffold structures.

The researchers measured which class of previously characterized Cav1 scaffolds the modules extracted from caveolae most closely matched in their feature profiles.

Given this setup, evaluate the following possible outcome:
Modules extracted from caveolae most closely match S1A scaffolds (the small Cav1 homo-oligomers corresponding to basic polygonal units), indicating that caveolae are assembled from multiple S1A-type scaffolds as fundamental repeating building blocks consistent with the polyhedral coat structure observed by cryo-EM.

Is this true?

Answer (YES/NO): NO